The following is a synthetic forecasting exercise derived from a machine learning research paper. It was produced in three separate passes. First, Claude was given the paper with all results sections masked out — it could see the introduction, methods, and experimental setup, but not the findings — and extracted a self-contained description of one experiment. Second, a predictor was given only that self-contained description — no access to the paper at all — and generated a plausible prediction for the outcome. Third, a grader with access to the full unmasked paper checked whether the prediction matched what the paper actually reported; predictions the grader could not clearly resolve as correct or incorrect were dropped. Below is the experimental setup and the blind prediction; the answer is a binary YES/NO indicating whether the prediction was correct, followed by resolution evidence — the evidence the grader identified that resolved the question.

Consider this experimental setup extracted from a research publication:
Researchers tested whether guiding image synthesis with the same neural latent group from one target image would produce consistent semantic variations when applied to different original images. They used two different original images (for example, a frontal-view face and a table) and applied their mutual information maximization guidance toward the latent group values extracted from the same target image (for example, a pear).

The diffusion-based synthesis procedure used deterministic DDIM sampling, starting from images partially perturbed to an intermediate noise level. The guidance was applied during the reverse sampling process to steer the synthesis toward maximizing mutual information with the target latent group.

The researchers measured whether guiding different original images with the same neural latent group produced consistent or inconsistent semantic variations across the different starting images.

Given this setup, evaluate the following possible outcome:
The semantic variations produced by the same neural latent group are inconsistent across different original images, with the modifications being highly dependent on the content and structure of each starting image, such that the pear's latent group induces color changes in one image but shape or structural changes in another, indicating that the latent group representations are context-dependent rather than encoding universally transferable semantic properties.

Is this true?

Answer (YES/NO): NO